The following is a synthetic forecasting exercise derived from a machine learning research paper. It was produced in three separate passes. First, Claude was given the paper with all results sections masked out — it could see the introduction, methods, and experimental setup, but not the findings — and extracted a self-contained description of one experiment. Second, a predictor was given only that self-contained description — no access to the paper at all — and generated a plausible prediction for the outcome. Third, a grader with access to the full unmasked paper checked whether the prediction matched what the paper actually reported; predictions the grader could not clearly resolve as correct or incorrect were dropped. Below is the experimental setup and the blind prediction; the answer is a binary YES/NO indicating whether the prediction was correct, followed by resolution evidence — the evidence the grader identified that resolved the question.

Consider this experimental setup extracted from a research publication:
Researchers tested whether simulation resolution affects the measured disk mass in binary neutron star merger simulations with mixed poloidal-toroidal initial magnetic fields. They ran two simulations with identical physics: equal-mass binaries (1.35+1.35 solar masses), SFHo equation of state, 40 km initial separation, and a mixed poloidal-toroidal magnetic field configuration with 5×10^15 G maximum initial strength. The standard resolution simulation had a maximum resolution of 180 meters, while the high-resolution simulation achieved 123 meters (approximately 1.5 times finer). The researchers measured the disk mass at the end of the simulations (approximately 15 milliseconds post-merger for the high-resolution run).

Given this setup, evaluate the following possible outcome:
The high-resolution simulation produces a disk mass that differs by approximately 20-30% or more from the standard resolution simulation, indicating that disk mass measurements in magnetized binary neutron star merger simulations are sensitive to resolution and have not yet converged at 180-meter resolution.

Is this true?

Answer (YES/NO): NO